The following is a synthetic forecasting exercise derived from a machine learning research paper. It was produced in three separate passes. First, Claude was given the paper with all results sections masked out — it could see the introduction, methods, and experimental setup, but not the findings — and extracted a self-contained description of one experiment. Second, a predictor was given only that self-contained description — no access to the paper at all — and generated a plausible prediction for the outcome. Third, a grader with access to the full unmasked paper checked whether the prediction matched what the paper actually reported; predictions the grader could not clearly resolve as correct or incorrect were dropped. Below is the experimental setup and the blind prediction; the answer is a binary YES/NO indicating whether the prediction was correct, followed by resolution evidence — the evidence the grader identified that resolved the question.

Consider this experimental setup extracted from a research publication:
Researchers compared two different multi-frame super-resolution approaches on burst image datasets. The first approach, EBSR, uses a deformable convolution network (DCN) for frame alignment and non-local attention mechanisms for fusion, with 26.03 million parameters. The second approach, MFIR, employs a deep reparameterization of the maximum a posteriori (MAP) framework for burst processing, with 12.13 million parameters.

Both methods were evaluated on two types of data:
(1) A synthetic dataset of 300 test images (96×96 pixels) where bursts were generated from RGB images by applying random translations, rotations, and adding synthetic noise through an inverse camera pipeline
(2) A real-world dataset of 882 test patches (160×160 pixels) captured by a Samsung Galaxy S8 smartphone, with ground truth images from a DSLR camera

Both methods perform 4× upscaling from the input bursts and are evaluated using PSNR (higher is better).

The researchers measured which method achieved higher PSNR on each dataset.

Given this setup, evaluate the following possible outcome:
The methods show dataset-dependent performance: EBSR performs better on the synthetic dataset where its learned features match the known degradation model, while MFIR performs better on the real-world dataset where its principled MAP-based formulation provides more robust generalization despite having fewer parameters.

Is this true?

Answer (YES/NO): YES